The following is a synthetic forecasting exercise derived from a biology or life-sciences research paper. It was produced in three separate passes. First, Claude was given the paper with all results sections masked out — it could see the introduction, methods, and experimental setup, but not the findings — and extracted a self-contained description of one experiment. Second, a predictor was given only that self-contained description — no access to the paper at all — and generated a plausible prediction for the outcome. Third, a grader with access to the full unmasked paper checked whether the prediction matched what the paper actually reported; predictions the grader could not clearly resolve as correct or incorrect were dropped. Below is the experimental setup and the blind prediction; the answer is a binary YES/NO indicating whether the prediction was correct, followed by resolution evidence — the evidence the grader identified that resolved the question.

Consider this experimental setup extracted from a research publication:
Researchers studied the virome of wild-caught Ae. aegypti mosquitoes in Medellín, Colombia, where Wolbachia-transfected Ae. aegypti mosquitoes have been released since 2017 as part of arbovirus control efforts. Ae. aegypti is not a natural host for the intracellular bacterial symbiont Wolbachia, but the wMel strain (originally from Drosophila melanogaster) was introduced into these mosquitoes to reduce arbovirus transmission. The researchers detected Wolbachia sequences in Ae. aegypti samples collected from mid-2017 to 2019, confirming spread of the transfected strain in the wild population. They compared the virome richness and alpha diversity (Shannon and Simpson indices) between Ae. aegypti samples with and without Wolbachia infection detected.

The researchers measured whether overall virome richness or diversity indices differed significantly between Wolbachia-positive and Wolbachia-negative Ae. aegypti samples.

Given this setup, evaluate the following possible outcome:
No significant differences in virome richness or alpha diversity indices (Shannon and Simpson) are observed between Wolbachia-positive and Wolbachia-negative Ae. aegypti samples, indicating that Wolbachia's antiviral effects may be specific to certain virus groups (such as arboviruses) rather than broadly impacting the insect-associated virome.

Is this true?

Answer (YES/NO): YES